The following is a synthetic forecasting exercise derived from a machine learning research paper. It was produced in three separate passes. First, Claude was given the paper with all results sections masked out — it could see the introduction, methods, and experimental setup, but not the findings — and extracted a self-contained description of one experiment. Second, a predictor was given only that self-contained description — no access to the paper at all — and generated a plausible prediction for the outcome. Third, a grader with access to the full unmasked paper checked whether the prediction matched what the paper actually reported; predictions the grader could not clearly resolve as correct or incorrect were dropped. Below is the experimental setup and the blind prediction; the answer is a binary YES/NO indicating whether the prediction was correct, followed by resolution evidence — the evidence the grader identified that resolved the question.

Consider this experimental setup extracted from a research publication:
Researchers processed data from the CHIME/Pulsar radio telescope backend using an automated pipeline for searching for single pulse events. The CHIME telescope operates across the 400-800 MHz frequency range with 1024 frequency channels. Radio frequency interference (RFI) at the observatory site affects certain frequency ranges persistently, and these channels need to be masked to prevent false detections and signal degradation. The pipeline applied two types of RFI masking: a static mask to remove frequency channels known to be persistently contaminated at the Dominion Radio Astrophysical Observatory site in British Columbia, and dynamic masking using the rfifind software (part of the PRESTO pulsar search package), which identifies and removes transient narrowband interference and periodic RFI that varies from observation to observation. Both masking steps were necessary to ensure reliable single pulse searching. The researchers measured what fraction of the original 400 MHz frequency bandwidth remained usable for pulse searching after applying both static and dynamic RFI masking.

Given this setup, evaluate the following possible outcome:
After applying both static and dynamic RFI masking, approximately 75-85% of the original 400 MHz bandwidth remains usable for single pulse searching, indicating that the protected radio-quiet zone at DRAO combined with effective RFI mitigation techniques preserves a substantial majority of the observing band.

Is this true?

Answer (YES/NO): NO